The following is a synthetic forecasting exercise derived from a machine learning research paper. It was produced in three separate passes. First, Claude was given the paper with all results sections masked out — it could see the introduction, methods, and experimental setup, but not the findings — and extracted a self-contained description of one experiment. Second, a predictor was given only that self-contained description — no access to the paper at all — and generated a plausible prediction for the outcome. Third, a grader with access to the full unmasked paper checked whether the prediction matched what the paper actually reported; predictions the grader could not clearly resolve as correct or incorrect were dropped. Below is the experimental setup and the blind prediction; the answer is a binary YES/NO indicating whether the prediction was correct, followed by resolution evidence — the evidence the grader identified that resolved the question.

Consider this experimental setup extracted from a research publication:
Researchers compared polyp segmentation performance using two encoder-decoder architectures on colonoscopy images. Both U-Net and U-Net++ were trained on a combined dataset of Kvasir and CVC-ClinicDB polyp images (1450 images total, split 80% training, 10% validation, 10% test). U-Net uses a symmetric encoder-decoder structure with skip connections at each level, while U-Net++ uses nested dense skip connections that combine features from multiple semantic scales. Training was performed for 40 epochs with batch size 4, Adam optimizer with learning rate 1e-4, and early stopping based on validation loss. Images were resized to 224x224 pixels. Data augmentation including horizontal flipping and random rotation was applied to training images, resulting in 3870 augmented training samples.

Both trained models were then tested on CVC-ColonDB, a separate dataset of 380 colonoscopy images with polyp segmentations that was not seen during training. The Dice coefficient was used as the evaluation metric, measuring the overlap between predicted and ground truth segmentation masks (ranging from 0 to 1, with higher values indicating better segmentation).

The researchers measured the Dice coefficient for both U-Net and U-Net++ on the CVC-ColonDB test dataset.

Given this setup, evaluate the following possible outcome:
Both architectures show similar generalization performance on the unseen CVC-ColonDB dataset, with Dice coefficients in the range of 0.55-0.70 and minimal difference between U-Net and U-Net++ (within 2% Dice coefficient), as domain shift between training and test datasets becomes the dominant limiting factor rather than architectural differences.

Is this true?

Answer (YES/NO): NO